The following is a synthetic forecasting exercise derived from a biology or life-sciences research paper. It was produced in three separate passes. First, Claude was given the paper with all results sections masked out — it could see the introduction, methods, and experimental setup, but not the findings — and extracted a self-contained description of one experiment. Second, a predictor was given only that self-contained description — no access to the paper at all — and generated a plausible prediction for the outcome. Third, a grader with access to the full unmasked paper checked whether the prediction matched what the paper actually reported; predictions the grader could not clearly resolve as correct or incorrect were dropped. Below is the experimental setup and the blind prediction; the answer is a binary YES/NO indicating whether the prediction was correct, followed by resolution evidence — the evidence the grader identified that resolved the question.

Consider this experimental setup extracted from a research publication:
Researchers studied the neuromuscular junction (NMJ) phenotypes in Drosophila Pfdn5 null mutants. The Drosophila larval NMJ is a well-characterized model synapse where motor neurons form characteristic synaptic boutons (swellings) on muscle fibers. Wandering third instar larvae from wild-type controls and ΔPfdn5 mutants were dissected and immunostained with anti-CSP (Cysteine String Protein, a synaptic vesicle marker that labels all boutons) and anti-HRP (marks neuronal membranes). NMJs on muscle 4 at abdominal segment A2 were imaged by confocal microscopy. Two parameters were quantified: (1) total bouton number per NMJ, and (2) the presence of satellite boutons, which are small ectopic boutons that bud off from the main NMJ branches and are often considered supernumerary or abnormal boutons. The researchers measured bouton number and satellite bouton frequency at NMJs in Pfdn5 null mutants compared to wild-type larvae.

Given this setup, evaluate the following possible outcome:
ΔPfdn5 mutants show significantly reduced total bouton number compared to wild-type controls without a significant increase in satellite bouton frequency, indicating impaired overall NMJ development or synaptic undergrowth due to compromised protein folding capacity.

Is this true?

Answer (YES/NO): NO